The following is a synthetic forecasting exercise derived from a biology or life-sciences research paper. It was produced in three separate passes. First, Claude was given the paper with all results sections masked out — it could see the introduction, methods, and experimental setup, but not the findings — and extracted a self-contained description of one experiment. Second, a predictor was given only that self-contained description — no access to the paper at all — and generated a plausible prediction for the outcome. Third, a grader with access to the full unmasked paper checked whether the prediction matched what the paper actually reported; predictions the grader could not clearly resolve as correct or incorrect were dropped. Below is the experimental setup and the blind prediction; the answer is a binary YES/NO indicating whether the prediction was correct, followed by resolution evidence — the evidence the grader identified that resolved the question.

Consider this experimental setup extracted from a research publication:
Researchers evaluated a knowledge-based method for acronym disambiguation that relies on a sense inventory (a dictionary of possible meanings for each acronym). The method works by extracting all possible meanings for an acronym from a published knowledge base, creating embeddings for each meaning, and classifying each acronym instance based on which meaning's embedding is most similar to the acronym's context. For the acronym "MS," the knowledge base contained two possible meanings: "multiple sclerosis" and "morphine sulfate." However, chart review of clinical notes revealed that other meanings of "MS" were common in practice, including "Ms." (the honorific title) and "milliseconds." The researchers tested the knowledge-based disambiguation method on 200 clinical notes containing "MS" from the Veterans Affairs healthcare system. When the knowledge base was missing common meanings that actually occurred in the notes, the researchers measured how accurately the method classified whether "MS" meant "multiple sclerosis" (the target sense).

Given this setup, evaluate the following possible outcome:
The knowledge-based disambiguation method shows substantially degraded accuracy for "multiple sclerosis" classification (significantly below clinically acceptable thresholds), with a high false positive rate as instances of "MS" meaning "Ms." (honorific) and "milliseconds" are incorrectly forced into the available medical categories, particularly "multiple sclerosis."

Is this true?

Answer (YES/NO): NO